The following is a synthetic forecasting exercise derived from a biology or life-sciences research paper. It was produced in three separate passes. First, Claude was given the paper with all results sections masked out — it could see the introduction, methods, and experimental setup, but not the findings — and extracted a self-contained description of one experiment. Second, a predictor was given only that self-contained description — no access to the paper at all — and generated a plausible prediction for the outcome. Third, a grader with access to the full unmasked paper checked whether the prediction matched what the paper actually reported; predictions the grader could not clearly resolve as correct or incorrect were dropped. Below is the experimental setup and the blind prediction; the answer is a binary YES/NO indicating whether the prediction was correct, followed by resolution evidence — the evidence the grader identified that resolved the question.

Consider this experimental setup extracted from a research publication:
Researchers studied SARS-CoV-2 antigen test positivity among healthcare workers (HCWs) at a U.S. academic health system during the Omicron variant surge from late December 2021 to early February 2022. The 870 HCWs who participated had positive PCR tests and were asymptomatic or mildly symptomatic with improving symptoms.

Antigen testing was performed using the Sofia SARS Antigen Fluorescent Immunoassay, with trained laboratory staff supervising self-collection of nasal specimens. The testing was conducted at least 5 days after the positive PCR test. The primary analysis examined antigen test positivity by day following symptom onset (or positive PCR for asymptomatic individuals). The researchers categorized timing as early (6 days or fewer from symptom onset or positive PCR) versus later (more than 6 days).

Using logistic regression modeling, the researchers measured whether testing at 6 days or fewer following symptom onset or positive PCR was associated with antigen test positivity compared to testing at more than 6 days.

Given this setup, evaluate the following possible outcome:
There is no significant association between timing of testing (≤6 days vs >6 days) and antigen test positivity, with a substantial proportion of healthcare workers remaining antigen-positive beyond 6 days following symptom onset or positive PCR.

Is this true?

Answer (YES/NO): NO